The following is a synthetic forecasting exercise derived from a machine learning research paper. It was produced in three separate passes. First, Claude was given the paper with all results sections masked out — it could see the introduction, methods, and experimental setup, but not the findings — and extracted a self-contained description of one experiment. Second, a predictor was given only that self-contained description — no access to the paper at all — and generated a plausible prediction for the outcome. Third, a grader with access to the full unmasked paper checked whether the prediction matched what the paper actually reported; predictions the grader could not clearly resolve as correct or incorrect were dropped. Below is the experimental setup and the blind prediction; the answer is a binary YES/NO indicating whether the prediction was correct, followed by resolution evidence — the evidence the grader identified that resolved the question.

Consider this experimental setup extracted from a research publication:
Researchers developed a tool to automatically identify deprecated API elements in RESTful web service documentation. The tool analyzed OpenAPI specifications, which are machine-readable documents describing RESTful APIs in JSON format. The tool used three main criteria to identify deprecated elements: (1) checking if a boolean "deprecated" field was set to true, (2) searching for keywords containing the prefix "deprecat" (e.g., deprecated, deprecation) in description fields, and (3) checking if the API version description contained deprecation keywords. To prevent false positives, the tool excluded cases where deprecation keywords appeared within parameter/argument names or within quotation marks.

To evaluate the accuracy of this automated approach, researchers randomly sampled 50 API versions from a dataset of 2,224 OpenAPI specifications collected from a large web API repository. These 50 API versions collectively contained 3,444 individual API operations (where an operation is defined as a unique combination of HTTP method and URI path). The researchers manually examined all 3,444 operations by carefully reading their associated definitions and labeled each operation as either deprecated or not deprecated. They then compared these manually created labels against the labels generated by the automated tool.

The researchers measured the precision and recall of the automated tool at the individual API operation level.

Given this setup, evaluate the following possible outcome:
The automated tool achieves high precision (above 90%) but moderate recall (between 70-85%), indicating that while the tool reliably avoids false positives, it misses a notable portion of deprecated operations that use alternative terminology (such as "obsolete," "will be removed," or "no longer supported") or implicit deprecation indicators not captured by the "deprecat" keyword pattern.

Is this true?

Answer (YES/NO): NO